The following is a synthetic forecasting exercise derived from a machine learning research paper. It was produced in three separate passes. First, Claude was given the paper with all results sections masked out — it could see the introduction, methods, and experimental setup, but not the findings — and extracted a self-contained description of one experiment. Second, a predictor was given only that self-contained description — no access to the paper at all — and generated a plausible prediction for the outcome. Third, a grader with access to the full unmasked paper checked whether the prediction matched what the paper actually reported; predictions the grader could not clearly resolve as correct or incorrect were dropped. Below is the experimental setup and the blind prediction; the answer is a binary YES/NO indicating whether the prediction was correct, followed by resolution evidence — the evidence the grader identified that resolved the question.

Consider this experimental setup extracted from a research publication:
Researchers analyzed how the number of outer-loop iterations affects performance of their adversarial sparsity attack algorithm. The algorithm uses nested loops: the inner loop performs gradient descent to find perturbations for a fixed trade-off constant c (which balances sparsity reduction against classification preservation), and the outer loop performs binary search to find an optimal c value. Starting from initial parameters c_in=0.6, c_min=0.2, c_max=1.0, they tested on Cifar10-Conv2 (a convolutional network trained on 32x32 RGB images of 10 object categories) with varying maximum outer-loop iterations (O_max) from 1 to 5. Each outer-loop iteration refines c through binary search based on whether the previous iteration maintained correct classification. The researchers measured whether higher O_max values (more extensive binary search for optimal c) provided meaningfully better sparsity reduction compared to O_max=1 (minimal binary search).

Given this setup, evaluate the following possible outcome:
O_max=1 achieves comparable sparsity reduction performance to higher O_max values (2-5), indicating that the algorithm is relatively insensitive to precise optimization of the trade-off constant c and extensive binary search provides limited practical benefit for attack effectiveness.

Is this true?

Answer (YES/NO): YES